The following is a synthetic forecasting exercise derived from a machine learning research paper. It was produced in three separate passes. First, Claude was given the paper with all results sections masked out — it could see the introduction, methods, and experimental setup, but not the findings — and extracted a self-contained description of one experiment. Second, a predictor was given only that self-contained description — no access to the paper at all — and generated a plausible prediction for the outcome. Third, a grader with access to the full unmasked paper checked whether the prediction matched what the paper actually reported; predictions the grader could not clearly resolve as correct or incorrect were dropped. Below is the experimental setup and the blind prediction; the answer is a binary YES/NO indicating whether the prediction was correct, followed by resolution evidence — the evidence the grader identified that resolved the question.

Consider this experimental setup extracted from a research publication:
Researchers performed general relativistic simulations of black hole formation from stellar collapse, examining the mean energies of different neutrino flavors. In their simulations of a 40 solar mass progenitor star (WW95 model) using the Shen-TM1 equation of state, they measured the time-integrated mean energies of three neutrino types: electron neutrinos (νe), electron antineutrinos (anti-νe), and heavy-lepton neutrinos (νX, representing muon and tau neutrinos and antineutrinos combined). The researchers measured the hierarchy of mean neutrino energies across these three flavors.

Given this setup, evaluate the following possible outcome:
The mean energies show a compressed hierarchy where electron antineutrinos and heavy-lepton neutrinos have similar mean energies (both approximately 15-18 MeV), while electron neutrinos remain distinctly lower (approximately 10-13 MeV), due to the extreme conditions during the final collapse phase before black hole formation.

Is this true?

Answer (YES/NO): NO